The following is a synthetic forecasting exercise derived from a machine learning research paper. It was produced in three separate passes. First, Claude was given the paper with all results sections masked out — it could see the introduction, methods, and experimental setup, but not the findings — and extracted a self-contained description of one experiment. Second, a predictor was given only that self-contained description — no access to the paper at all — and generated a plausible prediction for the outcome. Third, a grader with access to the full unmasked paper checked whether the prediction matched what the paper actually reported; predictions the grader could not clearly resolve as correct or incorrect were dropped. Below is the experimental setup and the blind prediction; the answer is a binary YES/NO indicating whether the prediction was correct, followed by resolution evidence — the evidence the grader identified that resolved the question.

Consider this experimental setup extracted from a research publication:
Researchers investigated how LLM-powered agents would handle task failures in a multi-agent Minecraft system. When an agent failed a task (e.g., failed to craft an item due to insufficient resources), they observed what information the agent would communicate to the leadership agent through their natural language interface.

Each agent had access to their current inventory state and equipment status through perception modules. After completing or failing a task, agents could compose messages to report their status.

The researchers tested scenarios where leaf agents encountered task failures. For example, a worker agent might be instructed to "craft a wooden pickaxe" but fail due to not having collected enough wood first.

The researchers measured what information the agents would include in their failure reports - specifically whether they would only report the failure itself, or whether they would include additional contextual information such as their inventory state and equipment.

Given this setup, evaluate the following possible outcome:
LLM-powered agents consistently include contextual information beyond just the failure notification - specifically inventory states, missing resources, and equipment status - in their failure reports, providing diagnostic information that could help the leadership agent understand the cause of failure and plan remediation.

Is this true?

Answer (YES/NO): YES